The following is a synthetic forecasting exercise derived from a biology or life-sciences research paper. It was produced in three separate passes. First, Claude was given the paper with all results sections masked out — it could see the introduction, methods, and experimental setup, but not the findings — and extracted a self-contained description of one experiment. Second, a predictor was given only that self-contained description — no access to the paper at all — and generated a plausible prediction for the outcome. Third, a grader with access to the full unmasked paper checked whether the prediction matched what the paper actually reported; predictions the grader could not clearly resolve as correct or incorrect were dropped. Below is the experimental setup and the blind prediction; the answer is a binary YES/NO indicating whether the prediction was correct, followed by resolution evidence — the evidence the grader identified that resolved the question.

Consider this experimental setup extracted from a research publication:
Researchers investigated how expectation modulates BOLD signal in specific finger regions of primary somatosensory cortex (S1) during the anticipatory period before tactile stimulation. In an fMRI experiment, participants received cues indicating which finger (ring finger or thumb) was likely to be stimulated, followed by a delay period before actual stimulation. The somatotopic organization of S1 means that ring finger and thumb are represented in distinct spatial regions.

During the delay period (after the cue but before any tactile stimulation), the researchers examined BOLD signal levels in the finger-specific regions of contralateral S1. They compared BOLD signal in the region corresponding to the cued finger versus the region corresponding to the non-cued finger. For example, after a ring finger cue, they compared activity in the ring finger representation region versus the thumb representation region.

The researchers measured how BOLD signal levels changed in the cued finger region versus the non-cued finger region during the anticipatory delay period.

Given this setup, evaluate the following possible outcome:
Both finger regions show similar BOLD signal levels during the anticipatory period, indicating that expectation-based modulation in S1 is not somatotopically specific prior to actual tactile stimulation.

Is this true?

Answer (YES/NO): NO